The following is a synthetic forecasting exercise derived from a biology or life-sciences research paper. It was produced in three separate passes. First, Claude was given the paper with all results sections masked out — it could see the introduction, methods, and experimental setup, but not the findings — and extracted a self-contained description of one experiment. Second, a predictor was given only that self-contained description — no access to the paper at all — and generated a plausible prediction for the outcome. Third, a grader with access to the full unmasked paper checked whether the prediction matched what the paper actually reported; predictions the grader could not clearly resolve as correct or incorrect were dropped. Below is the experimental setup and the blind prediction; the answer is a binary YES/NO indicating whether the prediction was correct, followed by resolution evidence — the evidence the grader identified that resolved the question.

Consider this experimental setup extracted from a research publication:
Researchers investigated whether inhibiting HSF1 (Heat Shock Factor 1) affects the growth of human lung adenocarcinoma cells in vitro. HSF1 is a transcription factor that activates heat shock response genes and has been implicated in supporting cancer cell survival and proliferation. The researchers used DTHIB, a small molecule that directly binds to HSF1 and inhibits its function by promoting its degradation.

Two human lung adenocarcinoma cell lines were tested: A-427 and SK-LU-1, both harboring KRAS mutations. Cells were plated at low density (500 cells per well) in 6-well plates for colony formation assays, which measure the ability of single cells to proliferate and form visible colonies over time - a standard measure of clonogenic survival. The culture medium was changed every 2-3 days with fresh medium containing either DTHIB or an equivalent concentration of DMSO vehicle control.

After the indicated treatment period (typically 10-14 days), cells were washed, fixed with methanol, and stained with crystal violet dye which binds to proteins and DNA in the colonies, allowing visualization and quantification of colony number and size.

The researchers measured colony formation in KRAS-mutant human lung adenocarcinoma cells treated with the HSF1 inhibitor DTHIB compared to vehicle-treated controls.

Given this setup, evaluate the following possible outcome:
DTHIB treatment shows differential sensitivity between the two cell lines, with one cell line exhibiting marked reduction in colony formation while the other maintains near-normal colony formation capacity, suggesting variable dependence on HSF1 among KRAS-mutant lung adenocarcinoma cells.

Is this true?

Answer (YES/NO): NO